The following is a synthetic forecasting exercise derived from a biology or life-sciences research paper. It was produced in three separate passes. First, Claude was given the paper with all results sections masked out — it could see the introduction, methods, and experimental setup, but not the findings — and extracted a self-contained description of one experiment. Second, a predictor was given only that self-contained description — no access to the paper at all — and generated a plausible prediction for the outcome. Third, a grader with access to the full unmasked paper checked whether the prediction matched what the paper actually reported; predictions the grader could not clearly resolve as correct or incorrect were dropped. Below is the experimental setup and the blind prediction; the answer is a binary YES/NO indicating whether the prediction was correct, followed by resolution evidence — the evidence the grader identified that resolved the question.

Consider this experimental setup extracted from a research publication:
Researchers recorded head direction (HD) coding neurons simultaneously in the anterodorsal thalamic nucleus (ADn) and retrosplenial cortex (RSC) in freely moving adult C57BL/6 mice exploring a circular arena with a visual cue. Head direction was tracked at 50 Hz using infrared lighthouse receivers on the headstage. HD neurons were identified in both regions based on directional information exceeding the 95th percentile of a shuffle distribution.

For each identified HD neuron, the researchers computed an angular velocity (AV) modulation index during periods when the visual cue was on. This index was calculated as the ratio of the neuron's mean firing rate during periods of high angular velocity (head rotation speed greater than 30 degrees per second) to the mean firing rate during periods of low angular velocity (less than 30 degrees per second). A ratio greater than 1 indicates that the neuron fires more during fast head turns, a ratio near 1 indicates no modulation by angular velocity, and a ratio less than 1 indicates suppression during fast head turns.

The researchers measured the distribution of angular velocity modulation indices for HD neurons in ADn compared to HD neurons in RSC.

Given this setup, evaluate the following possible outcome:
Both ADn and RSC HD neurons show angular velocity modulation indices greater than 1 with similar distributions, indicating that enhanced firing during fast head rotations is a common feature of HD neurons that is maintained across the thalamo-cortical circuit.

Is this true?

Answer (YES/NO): NO